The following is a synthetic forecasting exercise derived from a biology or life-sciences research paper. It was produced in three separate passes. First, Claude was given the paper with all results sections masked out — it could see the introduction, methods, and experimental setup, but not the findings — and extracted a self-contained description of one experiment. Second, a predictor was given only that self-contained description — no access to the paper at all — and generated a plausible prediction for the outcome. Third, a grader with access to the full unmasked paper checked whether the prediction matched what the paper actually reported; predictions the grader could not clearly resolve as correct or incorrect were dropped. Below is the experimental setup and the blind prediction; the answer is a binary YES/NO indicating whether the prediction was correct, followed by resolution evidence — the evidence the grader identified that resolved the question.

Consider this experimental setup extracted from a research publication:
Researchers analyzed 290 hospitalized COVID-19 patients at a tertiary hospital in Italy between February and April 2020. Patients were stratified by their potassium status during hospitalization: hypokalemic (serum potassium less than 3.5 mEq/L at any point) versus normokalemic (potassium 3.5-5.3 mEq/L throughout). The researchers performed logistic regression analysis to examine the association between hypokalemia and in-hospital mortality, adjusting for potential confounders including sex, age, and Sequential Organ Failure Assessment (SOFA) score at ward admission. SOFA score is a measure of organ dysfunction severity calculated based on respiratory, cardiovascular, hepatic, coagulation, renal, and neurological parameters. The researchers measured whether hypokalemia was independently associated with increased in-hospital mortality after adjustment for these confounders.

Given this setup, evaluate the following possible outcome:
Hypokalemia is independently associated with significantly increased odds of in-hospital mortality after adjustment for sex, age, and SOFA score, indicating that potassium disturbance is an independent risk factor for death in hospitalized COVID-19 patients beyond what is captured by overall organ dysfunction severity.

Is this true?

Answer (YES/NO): NO